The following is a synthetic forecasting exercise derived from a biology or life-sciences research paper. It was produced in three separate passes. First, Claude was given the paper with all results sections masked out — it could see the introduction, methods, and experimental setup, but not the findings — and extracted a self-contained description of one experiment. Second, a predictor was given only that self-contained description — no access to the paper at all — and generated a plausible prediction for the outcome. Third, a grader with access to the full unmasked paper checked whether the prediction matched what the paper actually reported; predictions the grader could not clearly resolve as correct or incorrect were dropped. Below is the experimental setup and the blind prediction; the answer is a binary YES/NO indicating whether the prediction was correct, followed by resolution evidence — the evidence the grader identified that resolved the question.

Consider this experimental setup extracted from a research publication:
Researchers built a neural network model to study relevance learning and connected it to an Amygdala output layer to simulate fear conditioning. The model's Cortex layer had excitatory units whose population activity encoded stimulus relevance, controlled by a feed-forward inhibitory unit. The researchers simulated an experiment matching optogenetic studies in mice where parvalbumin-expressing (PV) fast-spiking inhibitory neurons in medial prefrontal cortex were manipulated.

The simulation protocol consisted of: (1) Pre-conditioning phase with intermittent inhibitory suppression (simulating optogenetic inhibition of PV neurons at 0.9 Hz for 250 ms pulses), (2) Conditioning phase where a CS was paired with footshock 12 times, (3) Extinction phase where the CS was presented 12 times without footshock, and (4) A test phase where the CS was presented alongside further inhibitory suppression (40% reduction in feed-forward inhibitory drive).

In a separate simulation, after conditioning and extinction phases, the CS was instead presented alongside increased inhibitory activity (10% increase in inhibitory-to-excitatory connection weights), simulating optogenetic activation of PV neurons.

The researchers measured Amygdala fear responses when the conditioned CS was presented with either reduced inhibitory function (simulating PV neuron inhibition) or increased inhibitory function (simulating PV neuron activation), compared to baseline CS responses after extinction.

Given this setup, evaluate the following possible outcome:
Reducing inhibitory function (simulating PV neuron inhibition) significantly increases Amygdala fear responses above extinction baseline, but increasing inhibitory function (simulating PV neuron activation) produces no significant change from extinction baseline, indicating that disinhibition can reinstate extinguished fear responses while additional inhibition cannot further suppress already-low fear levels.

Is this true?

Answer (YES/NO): NO